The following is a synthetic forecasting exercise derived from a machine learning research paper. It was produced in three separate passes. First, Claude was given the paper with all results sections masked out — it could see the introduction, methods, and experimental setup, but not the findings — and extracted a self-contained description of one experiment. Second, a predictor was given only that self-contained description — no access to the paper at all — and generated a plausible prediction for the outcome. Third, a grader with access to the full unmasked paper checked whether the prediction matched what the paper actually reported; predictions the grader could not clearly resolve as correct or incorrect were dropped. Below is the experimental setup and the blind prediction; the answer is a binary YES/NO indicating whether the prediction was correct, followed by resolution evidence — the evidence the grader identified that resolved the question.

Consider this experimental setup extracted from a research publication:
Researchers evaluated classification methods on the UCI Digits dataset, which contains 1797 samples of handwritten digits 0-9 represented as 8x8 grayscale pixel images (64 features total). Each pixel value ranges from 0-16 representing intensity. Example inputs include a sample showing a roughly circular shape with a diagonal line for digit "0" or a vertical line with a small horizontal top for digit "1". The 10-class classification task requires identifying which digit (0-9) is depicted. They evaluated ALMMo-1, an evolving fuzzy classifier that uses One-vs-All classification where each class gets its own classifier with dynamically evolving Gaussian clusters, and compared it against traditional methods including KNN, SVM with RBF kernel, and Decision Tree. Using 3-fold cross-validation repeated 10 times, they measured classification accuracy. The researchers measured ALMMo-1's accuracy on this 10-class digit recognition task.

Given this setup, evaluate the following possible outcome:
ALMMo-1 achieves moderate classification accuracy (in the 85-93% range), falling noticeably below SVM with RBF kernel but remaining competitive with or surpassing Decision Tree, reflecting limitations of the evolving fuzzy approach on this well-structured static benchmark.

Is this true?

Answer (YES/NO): NO